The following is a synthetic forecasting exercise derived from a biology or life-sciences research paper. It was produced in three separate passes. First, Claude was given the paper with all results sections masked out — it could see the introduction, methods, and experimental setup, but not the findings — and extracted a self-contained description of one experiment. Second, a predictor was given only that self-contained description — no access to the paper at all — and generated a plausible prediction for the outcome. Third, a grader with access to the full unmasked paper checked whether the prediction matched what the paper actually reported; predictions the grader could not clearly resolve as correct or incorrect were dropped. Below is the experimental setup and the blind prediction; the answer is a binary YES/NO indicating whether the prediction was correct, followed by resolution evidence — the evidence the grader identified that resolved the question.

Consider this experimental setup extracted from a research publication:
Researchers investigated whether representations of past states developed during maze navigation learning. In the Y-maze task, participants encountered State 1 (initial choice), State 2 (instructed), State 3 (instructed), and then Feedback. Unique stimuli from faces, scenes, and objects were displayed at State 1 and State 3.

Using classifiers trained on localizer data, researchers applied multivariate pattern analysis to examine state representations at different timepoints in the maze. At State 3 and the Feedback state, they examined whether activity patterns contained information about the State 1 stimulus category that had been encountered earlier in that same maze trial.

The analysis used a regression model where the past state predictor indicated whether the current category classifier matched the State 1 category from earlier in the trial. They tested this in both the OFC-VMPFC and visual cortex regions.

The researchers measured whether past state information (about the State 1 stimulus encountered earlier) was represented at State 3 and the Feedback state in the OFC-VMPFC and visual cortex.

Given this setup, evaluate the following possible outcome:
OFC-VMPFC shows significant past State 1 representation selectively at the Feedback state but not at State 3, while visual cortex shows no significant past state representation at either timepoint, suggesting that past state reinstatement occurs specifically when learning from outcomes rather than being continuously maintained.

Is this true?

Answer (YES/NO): NO